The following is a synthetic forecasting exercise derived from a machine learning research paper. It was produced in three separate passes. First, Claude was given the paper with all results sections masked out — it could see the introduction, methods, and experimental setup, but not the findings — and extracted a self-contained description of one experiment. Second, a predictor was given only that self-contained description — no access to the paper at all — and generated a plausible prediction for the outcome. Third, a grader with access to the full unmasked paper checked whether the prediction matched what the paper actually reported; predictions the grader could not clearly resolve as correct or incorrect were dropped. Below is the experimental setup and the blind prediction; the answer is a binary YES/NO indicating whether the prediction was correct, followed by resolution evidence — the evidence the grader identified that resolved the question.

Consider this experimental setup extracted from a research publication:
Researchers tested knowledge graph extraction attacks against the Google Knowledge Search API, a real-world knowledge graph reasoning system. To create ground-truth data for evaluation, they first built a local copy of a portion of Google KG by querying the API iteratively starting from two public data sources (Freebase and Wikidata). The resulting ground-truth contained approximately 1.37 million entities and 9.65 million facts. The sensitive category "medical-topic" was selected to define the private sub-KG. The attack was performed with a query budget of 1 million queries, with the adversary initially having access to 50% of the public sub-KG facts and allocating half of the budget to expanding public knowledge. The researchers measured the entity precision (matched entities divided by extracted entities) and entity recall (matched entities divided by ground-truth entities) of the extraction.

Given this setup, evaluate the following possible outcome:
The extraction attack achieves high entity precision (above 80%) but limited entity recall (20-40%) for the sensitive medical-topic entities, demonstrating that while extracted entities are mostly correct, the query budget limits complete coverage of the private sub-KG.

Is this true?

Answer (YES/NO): NO